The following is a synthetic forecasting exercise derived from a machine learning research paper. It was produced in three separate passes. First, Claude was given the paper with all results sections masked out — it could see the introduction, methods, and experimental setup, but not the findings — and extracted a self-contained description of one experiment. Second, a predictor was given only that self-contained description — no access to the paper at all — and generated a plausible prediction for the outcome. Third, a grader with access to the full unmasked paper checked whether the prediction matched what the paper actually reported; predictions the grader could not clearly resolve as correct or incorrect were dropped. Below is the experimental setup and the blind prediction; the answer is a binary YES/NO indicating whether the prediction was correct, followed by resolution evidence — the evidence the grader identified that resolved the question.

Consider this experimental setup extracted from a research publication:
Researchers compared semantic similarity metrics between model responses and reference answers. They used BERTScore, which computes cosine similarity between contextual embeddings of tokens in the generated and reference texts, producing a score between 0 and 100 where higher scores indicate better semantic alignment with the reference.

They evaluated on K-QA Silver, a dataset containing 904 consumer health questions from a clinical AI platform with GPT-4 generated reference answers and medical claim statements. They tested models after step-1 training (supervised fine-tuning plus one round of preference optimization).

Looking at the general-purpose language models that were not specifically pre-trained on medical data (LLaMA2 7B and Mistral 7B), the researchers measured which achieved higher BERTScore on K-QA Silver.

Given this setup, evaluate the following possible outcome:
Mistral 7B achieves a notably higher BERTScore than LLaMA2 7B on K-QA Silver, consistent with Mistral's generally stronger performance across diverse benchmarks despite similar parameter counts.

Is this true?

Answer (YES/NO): YES